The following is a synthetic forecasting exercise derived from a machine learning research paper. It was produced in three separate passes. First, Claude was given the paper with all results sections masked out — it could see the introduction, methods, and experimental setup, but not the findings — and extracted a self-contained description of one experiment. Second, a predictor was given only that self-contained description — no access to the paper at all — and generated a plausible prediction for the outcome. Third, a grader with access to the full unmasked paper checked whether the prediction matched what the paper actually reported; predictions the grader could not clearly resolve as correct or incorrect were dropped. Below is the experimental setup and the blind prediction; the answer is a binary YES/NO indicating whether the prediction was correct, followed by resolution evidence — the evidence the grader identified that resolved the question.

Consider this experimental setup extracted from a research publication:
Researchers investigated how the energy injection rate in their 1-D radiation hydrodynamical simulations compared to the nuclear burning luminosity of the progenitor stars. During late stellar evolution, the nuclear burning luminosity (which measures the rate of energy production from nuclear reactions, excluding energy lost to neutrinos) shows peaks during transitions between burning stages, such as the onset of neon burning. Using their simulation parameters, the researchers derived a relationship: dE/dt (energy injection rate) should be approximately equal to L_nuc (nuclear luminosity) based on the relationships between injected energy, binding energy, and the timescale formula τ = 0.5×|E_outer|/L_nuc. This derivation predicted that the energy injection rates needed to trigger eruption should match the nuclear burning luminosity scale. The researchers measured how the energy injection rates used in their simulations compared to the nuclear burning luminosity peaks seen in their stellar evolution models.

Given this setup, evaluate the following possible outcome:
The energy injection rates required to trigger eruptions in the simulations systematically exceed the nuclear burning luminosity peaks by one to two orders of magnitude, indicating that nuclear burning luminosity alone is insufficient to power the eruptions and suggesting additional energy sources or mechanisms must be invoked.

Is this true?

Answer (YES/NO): NO